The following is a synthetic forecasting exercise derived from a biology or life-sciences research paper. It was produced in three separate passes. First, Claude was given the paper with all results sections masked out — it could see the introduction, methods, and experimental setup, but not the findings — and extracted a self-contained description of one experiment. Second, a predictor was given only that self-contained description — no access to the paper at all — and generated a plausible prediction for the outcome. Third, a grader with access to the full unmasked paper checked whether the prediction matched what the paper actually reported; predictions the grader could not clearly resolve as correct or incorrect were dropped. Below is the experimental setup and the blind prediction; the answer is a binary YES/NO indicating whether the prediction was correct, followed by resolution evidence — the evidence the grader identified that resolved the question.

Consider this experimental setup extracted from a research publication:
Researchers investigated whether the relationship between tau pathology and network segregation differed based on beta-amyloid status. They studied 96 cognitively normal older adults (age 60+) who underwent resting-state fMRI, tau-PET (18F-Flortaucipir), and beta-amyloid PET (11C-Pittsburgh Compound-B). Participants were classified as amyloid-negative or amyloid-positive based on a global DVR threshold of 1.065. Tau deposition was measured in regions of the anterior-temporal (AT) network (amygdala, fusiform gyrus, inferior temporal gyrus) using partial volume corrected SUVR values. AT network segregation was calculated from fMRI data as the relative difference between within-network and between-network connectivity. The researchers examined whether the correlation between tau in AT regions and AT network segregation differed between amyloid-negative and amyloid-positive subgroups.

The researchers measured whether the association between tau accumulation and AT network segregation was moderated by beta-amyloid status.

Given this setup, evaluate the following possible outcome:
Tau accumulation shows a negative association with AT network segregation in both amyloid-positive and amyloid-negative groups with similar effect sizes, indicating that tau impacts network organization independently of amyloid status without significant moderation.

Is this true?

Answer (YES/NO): NO